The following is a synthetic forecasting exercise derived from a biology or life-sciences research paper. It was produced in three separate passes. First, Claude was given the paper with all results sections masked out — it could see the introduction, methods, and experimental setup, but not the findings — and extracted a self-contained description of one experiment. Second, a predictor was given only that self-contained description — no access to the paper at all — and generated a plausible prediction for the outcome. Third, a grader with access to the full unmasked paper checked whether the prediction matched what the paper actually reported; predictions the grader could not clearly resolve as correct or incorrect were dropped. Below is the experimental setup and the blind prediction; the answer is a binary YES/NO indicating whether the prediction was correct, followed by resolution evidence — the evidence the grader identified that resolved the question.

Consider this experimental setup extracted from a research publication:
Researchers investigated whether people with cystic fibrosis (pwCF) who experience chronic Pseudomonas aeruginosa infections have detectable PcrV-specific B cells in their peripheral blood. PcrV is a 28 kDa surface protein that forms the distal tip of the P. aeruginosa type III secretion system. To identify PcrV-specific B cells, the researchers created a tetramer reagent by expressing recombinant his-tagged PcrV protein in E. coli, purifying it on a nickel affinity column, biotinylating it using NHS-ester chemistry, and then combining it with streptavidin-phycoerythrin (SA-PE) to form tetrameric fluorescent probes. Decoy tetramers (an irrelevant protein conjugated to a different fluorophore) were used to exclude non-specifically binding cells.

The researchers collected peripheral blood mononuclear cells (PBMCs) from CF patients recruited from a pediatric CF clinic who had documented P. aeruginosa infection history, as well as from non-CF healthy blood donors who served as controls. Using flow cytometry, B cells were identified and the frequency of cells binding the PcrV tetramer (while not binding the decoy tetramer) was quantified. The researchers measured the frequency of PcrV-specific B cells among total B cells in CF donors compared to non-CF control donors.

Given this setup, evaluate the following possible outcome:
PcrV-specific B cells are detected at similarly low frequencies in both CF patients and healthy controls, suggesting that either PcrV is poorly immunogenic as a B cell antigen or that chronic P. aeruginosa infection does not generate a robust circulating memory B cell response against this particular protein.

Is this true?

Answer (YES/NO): NO